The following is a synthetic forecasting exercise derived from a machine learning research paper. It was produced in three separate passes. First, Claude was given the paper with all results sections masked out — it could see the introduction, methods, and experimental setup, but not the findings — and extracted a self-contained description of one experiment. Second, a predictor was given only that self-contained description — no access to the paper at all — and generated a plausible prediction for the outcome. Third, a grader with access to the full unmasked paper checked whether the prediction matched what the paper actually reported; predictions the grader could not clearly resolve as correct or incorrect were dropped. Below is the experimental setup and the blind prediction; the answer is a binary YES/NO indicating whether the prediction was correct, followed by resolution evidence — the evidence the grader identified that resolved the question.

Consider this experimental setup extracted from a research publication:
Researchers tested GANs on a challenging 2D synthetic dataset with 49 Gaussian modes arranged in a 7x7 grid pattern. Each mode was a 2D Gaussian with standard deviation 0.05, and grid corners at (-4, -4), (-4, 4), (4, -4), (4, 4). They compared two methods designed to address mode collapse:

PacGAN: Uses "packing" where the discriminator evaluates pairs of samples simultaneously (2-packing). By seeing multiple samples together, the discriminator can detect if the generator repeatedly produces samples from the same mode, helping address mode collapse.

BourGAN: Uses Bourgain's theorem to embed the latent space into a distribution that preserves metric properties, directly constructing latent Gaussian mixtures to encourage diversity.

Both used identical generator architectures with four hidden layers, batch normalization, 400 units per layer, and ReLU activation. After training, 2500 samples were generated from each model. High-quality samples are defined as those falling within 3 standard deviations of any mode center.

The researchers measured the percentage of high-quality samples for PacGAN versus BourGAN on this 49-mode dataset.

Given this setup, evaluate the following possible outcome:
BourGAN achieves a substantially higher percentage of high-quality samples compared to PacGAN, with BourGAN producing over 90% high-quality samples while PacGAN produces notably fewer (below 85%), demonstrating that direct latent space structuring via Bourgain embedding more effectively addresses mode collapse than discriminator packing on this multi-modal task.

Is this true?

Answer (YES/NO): NO